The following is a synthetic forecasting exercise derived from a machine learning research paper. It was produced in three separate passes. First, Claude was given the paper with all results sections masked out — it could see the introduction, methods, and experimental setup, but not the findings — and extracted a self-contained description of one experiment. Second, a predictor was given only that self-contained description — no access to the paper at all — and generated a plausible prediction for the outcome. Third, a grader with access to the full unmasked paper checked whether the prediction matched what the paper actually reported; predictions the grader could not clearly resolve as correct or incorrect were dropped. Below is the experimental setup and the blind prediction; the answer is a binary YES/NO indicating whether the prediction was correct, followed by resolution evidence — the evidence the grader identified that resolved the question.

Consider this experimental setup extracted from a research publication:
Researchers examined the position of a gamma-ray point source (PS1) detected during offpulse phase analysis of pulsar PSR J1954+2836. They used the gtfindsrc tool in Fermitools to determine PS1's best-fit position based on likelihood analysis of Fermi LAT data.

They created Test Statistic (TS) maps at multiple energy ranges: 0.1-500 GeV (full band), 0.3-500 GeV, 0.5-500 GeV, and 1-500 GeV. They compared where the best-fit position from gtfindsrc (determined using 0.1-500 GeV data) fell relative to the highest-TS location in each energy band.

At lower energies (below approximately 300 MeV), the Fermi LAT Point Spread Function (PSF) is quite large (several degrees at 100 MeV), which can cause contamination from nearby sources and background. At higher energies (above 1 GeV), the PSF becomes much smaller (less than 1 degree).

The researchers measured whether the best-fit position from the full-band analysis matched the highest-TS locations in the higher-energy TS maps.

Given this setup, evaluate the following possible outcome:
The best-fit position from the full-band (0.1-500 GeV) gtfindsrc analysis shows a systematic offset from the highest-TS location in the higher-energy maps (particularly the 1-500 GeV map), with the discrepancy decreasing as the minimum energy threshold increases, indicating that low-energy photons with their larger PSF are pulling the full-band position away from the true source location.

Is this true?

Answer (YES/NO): NO